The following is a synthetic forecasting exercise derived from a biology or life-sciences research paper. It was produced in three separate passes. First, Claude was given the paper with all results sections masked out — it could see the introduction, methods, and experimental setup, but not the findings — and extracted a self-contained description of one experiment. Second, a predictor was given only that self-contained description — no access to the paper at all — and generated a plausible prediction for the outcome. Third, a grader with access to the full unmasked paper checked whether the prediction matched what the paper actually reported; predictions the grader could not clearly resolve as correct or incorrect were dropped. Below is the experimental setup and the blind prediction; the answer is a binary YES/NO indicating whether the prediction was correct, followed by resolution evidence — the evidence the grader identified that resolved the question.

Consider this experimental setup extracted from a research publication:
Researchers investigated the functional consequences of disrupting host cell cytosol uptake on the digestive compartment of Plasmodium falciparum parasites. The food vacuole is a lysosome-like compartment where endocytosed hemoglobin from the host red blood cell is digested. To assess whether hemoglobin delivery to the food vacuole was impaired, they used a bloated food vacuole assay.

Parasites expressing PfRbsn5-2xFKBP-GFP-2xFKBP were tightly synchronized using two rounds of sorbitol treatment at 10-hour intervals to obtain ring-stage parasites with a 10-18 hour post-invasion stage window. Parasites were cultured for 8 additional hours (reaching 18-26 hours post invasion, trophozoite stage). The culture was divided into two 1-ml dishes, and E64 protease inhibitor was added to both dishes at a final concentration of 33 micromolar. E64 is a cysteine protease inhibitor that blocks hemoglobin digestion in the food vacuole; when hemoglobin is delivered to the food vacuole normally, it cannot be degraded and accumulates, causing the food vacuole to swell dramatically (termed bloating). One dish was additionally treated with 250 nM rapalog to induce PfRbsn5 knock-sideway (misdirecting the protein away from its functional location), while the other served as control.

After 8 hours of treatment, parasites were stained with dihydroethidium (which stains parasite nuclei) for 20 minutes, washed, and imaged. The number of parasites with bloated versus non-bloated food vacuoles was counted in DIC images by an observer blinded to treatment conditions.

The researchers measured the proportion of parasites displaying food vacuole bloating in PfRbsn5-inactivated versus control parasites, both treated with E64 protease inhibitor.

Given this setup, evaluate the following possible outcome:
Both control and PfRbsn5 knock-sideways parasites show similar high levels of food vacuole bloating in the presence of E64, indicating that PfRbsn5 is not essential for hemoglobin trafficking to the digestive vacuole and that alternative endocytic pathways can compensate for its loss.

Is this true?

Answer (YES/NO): NO